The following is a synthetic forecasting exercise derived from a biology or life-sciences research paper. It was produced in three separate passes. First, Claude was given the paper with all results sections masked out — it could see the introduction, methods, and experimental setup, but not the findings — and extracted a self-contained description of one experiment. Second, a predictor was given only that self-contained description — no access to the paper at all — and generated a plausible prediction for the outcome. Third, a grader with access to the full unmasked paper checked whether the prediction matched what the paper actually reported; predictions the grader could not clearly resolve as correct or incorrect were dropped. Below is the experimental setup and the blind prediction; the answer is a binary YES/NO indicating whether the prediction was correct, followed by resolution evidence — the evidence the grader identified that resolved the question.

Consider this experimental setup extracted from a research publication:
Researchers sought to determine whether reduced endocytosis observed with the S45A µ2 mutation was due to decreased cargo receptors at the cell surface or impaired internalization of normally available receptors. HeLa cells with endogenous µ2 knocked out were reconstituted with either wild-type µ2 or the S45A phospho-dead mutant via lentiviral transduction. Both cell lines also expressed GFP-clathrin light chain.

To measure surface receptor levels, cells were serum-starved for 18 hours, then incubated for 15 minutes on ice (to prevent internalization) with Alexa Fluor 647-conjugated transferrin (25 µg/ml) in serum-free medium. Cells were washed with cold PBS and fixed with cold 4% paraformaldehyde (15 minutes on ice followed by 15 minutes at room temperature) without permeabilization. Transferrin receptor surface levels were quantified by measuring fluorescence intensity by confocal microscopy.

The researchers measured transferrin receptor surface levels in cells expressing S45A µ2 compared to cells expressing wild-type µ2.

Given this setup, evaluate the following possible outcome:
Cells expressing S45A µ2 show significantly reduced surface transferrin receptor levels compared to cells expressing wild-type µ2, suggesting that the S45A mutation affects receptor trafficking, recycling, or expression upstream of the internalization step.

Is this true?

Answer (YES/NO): NO